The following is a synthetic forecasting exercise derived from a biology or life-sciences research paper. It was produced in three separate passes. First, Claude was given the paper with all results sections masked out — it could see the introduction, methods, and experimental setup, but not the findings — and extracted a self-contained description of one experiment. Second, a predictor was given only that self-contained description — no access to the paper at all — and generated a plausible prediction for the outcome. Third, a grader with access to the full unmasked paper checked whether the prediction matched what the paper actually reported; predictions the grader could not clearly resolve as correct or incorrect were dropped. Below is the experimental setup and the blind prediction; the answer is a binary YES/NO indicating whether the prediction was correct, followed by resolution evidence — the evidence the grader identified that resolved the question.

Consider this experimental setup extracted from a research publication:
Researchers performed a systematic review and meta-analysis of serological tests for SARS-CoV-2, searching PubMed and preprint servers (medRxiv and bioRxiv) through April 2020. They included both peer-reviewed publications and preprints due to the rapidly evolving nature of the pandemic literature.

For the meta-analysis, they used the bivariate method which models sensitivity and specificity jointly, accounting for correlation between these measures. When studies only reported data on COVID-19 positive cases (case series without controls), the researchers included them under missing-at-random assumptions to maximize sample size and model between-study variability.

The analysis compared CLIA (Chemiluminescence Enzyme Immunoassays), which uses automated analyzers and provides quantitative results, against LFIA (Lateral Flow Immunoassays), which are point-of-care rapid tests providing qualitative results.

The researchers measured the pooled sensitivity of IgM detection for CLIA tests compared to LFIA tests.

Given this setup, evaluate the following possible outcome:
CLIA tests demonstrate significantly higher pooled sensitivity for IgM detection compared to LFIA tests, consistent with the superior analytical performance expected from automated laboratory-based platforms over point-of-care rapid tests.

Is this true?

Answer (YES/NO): YES